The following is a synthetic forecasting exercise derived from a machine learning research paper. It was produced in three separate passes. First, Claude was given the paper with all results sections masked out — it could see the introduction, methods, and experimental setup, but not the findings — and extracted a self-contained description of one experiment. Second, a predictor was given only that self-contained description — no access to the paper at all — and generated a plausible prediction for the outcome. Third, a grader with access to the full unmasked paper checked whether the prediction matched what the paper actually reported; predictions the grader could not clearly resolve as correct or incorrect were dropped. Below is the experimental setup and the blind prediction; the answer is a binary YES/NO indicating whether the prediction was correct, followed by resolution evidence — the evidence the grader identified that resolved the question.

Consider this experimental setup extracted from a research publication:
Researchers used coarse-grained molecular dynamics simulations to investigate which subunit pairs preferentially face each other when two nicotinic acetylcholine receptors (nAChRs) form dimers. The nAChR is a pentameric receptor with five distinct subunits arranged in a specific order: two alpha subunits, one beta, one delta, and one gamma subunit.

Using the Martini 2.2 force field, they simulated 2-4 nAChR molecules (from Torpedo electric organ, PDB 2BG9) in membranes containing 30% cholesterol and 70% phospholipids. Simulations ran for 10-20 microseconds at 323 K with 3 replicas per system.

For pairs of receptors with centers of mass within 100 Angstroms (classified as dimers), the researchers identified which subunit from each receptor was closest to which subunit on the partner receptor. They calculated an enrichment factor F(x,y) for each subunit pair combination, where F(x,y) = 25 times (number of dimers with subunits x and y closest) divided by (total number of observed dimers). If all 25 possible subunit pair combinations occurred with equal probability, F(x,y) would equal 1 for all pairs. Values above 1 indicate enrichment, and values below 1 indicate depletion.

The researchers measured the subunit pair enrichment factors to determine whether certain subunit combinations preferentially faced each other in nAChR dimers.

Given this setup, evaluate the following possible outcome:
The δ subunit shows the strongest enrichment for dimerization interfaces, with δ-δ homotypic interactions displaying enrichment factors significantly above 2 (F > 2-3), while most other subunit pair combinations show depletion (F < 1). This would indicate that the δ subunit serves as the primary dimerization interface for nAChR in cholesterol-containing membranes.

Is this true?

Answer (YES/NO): NO